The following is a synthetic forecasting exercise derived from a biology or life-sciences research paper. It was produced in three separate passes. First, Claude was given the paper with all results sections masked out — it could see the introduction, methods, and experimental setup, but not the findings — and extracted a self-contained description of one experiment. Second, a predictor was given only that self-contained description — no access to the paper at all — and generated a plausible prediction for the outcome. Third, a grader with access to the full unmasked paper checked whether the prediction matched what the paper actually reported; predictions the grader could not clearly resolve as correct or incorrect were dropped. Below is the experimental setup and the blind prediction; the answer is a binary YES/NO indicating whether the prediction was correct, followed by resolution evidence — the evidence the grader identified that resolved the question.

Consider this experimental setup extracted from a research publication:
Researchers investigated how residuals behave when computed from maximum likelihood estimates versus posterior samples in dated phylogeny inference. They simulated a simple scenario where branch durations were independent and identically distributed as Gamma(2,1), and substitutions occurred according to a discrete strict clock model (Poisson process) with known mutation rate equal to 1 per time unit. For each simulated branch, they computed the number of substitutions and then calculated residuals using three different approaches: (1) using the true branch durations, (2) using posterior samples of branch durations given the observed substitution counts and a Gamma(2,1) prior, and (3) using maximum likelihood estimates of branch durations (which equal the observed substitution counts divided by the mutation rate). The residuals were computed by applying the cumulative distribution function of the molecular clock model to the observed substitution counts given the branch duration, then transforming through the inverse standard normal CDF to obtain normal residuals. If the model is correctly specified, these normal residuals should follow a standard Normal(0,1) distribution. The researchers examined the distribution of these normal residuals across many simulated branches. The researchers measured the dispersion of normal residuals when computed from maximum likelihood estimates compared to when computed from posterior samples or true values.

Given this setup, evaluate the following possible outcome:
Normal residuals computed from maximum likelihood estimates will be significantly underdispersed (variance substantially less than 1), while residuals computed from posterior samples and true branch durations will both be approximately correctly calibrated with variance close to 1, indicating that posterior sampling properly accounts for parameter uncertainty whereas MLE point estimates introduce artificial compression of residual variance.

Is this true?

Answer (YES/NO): YES